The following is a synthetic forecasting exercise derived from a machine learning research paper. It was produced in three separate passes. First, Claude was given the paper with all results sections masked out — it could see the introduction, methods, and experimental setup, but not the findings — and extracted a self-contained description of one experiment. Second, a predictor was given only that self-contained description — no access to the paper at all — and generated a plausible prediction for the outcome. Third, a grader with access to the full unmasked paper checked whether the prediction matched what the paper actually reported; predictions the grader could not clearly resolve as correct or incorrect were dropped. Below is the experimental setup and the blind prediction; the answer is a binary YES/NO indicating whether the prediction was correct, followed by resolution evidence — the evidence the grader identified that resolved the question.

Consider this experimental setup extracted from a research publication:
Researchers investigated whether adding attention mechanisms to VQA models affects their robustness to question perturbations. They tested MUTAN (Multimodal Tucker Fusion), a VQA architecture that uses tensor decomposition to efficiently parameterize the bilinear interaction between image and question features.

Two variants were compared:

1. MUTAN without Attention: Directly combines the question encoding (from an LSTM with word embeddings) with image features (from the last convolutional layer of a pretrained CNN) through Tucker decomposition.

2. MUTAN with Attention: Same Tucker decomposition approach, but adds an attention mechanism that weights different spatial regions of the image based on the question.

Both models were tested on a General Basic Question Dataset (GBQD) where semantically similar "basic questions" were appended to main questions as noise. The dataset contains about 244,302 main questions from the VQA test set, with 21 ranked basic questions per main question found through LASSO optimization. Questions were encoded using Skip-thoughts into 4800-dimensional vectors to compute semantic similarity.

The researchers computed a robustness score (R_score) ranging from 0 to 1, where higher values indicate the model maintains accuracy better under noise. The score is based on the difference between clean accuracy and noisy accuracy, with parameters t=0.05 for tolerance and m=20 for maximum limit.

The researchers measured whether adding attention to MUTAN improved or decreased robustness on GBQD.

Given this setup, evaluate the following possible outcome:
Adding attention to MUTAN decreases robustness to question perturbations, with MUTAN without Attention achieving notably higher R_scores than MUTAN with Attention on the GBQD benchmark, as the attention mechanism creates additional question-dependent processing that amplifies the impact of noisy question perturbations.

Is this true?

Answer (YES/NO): NO